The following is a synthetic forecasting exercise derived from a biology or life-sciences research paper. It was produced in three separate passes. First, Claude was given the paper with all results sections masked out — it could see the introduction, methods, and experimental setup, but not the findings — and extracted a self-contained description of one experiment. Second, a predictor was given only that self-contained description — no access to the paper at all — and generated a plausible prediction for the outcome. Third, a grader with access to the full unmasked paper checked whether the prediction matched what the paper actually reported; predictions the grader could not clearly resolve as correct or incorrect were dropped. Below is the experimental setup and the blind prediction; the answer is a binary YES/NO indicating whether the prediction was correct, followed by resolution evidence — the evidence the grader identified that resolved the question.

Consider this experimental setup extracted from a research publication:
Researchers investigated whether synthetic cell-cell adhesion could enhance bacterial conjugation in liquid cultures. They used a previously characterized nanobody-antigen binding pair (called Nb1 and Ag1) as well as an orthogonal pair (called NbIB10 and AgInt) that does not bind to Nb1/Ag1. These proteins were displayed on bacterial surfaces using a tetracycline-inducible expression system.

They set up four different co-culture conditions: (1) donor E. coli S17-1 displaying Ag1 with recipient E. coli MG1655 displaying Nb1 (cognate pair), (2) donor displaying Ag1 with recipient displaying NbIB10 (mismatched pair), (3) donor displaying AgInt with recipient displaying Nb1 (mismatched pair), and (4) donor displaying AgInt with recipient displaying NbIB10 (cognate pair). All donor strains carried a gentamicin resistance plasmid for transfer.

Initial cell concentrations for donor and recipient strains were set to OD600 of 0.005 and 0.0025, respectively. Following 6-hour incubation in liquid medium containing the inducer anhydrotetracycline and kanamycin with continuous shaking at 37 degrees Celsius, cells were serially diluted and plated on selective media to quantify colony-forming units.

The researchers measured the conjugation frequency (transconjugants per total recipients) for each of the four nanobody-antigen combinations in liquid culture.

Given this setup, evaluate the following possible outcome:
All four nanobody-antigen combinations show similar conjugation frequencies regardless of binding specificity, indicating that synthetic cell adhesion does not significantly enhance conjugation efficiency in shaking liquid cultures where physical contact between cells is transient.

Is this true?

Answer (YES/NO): NO